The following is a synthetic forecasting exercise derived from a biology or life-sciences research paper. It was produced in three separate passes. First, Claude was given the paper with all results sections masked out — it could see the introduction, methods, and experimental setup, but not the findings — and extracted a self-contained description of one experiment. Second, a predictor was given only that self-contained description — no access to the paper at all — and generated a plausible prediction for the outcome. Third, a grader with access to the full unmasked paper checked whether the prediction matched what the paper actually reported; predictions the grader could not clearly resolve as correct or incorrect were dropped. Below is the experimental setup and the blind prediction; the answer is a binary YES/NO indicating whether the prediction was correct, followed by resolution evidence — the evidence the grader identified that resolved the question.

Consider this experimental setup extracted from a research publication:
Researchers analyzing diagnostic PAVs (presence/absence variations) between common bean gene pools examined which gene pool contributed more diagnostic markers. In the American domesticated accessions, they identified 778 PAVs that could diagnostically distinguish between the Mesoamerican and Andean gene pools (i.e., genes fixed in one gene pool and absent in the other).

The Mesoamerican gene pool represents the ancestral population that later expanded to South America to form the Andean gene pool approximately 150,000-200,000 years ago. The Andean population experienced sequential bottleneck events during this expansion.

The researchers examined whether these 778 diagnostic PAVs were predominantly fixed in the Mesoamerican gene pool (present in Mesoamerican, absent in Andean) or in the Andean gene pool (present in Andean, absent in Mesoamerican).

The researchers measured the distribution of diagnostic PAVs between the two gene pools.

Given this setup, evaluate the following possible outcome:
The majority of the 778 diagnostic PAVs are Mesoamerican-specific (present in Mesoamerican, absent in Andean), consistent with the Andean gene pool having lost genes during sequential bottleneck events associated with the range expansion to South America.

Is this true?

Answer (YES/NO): YES